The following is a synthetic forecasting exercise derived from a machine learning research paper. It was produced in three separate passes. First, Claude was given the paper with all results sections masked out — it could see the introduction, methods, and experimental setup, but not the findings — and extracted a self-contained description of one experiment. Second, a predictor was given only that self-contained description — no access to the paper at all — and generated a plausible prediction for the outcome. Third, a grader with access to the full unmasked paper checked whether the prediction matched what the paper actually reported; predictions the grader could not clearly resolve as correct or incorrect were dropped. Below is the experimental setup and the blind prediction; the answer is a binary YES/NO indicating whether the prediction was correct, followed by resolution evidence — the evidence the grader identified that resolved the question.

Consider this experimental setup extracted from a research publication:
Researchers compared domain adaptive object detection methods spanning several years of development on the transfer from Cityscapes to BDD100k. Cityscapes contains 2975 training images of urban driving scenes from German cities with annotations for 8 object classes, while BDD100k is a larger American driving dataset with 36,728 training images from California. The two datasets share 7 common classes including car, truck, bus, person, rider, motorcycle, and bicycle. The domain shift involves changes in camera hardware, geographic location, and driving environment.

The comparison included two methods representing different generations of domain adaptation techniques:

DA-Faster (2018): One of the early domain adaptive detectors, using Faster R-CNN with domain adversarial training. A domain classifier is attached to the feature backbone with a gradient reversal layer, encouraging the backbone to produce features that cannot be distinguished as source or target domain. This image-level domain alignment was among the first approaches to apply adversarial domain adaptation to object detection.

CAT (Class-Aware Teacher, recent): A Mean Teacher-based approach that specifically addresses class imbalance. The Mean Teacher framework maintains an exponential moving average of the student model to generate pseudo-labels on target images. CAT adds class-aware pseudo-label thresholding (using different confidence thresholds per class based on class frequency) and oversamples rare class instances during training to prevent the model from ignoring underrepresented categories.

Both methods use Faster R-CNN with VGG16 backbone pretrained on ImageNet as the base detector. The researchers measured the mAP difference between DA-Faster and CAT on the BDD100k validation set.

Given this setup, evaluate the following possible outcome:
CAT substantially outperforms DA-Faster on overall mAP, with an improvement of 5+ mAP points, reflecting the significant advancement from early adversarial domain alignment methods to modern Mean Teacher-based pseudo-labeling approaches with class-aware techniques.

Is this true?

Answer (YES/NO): YES